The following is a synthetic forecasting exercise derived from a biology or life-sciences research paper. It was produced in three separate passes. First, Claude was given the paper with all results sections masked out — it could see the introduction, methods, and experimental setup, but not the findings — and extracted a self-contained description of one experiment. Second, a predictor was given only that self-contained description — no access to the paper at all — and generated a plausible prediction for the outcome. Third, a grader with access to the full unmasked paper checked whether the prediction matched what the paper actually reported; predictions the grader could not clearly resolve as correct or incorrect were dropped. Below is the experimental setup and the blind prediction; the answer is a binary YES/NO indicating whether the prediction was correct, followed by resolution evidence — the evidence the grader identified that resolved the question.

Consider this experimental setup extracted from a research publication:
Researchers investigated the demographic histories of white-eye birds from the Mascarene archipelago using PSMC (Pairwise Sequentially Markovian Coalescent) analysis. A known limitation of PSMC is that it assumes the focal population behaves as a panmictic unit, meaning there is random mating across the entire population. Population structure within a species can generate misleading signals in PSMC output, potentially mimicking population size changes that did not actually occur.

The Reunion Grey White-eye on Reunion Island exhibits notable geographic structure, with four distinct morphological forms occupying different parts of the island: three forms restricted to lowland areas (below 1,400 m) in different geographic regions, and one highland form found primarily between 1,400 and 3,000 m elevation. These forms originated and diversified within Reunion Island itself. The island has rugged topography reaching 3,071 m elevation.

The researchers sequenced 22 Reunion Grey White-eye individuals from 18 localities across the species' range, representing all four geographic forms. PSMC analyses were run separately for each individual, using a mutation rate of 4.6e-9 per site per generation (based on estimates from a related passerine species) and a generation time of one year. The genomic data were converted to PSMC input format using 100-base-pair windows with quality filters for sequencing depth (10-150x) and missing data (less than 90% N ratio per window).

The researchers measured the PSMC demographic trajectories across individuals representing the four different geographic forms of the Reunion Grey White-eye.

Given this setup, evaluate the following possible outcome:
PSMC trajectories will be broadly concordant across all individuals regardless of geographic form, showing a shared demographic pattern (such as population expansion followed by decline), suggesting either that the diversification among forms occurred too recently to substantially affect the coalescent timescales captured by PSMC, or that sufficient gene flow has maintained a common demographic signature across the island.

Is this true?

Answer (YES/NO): YES